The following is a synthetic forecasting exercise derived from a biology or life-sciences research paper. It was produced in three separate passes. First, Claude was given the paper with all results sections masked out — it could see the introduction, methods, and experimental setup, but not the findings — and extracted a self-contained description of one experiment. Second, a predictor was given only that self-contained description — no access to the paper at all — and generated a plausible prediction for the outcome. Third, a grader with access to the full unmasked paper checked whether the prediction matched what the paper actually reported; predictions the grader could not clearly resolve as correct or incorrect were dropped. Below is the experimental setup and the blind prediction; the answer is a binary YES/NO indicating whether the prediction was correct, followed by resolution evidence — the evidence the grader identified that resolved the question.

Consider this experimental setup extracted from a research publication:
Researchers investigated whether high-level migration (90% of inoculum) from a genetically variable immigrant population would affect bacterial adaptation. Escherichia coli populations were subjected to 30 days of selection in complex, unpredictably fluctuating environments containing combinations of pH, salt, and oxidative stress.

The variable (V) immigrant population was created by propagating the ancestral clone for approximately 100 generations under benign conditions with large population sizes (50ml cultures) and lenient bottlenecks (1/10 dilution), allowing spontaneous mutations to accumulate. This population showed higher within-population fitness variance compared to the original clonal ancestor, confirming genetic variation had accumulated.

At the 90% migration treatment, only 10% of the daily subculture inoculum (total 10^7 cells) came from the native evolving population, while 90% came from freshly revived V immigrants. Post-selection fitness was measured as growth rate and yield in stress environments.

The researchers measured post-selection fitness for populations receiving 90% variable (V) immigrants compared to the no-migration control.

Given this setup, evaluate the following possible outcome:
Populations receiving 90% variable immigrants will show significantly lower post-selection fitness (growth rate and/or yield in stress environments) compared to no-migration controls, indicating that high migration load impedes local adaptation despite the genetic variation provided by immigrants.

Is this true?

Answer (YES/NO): YES